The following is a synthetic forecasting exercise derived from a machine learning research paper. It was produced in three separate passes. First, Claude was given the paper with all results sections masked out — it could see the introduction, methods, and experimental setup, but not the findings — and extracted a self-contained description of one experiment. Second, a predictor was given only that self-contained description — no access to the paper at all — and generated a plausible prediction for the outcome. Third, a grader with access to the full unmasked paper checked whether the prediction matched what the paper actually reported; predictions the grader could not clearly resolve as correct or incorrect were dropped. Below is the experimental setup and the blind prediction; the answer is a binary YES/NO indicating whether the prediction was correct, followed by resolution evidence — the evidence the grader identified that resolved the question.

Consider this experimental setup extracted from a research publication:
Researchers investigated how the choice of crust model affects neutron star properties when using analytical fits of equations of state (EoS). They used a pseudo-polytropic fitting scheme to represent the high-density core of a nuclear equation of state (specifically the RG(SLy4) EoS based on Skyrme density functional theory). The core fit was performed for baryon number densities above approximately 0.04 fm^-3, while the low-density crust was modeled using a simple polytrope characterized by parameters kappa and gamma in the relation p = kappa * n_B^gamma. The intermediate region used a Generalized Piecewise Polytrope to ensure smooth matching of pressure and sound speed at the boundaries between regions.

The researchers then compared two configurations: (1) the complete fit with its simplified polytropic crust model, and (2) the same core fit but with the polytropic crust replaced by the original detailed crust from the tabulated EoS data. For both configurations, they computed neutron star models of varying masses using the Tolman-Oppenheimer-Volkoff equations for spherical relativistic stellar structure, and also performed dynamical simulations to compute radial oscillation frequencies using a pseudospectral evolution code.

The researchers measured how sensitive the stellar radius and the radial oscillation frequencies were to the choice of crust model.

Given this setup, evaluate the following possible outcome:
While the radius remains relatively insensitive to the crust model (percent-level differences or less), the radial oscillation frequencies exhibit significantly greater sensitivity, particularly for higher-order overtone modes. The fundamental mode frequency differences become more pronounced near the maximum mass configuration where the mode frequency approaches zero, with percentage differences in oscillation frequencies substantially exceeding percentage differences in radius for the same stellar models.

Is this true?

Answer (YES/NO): NO